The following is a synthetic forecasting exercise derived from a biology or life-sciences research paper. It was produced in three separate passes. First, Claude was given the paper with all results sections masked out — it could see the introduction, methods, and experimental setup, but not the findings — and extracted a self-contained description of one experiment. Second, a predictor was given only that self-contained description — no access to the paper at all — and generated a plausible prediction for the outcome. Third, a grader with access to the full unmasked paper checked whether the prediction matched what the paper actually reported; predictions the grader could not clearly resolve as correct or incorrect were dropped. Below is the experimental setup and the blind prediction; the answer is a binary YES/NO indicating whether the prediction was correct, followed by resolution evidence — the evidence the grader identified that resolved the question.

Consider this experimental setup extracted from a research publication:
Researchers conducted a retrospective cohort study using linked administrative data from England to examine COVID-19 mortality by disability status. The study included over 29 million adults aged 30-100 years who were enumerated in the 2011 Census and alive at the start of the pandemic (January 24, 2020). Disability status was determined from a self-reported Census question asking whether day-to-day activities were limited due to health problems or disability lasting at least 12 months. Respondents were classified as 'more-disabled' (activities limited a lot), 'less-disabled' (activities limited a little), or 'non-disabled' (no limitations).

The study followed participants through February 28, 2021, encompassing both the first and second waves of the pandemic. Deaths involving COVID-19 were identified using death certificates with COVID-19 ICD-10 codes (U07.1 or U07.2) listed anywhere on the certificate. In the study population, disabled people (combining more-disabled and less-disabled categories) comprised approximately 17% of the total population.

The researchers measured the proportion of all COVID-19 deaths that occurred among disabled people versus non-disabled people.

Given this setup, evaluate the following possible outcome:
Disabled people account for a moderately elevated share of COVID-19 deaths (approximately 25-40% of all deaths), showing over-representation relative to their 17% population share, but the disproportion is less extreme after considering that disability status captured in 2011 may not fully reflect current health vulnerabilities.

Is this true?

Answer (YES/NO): NO